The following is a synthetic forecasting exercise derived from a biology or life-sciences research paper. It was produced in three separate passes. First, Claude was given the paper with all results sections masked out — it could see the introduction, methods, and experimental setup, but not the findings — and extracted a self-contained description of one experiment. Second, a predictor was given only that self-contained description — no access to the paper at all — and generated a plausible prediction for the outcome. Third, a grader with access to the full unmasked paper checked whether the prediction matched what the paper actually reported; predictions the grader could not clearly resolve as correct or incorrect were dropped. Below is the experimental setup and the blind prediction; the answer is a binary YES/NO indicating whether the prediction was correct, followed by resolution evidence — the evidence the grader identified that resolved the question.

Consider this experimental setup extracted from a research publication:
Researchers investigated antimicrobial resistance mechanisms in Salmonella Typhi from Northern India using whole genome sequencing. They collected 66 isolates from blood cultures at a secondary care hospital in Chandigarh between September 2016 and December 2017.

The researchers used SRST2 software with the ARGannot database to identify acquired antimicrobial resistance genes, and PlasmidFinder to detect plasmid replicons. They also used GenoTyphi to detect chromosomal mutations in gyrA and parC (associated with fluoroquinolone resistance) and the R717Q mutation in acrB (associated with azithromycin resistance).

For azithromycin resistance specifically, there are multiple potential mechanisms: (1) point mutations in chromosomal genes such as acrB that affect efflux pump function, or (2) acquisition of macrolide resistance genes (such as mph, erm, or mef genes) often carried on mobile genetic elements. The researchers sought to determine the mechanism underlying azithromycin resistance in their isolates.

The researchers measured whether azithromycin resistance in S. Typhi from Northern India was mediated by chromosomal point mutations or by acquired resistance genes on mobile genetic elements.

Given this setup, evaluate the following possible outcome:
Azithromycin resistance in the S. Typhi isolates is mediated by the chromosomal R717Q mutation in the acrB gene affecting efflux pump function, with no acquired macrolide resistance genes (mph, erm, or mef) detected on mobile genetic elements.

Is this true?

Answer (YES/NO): YES